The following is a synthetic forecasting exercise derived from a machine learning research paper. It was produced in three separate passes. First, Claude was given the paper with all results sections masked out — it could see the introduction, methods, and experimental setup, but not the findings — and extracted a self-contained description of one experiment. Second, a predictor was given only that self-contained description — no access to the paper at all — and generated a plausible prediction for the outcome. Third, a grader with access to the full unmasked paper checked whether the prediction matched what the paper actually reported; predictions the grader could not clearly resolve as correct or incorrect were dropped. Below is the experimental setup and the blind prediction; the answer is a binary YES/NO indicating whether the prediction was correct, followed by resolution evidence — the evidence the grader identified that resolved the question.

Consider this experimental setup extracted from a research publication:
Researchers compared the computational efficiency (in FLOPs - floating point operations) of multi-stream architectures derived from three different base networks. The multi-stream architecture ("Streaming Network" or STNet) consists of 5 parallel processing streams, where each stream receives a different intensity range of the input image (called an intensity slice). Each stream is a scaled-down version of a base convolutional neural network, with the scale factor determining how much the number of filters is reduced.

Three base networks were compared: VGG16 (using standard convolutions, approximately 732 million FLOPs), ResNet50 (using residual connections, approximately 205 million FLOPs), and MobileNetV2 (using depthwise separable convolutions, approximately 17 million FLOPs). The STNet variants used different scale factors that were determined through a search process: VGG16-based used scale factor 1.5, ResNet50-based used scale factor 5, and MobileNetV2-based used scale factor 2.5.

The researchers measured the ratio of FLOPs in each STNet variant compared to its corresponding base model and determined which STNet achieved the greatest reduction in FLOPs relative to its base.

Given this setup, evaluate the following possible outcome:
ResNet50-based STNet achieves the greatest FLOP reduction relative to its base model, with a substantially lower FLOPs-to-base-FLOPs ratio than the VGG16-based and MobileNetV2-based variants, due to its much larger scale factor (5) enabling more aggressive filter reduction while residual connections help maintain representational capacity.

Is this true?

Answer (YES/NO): YES